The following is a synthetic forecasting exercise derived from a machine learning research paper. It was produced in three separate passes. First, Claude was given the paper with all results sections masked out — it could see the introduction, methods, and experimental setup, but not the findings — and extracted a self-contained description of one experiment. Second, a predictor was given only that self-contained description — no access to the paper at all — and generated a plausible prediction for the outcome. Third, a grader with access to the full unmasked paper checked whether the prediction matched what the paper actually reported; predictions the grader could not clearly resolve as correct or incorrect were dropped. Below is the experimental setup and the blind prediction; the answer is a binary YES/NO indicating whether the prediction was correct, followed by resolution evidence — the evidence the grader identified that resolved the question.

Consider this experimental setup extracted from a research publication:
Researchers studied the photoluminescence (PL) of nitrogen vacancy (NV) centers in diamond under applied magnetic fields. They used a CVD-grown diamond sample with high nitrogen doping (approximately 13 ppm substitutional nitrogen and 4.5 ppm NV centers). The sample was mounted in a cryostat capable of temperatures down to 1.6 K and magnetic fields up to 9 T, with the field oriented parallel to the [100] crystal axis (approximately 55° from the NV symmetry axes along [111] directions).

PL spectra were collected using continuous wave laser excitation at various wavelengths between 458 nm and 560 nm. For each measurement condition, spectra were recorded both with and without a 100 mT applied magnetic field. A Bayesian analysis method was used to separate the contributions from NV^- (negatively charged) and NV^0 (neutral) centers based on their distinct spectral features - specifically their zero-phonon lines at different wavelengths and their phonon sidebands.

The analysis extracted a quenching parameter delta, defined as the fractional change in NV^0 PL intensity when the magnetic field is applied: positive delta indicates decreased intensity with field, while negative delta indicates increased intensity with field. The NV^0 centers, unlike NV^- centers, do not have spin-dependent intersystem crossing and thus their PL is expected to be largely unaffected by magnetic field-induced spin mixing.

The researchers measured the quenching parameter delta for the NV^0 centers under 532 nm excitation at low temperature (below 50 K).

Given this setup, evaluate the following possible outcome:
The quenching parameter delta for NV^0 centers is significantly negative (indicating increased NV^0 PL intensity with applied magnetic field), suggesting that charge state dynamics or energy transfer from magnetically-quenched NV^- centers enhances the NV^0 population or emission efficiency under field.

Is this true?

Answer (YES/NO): YES